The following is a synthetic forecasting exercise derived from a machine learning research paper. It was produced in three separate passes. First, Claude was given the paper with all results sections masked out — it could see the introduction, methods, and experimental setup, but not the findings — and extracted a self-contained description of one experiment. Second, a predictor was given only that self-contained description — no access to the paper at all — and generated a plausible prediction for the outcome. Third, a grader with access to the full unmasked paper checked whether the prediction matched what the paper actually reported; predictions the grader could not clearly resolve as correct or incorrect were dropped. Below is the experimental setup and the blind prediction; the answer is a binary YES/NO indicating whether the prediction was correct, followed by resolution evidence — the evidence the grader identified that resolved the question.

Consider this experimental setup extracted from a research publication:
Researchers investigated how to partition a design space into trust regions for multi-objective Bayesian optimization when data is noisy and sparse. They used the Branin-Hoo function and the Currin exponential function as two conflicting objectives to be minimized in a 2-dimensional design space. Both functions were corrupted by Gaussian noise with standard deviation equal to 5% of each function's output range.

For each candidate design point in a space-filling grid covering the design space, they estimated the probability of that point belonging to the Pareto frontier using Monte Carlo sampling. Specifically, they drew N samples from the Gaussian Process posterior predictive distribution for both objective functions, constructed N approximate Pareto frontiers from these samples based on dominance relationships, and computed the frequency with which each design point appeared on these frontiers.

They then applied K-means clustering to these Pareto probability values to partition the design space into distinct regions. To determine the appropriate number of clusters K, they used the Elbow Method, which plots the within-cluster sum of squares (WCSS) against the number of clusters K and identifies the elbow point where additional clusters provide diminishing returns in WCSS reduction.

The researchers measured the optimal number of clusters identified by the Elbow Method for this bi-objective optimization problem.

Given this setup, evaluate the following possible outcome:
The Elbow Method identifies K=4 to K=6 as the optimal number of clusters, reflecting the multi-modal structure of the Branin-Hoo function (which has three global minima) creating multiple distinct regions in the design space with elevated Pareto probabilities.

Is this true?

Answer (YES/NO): YES